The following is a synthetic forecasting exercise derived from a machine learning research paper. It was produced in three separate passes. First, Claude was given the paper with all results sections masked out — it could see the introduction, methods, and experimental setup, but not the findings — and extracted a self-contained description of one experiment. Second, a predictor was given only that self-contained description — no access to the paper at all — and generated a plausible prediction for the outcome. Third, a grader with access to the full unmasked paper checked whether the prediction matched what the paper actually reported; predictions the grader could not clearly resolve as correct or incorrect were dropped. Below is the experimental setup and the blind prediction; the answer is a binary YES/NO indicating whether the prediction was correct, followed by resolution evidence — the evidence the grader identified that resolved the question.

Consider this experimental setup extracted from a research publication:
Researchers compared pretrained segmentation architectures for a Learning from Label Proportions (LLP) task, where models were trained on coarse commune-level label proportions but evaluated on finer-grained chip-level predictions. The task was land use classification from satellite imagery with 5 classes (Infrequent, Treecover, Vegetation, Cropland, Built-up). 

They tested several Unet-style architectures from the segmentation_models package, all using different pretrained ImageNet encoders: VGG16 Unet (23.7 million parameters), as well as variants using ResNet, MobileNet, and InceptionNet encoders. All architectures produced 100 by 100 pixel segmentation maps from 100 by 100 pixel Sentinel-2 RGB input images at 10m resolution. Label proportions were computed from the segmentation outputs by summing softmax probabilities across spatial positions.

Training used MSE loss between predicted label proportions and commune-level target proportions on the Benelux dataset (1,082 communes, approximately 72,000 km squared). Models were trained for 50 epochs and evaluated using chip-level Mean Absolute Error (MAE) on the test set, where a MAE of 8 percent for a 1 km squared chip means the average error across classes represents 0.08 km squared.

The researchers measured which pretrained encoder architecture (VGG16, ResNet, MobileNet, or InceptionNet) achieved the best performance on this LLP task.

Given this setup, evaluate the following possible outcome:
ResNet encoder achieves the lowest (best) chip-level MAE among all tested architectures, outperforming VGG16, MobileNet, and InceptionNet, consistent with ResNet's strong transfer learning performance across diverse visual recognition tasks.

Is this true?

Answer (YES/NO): NO